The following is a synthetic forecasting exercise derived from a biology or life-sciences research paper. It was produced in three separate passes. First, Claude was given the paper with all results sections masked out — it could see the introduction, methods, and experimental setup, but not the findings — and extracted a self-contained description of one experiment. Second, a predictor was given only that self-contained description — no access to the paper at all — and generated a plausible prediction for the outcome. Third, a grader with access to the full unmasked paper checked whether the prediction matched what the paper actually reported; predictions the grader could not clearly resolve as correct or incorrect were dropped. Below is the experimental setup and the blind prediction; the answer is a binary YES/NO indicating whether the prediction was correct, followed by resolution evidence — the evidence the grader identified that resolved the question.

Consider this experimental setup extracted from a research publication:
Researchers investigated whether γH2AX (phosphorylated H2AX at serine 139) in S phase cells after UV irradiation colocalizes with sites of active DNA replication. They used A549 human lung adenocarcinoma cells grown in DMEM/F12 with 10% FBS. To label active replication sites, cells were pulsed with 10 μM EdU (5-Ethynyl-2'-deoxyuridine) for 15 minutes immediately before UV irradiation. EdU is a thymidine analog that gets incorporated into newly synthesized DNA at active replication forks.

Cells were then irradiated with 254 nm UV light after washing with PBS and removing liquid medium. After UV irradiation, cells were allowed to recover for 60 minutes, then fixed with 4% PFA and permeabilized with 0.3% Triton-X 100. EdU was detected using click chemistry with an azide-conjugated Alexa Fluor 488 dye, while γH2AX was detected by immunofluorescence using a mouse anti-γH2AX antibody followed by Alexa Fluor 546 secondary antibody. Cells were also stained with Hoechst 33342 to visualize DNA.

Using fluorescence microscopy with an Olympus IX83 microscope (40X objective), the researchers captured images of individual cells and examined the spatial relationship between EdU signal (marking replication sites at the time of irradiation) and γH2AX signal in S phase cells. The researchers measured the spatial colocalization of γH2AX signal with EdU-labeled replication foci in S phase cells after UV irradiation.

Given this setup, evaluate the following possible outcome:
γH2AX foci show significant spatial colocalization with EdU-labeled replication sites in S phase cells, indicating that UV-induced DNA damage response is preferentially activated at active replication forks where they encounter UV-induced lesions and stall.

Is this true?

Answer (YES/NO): YES